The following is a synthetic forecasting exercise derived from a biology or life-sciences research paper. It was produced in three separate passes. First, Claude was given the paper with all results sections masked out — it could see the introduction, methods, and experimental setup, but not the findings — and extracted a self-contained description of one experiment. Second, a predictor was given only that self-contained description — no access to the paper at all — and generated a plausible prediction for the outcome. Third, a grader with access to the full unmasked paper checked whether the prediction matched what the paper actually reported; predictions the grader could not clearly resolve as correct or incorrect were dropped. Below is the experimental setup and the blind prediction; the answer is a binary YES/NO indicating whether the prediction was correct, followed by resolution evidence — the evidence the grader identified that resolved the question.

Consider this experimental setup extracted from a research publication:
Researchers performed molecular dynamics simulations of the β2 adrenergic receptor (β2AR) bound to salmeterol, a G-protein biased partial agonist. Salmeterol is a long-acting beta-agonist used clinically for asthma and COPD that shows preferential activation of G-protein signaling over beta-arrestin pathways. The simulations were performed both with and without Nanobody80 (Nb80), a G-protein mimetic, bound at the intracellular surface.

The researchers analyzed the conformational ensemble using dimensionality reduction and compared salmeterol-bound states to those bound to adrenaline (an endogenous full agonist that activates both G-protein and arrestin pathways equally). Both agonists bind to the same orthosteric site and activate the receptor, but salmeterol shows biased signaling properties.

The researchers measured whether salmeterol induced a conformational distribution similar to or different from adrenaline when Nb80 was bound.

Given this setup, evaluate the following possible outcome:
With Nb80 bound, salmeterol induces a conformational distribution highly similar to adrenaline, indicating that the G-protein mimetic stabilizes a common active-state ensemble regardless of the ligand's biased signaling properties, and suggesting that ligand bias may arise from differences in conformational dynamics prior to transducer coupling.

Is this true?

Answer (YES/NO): NO